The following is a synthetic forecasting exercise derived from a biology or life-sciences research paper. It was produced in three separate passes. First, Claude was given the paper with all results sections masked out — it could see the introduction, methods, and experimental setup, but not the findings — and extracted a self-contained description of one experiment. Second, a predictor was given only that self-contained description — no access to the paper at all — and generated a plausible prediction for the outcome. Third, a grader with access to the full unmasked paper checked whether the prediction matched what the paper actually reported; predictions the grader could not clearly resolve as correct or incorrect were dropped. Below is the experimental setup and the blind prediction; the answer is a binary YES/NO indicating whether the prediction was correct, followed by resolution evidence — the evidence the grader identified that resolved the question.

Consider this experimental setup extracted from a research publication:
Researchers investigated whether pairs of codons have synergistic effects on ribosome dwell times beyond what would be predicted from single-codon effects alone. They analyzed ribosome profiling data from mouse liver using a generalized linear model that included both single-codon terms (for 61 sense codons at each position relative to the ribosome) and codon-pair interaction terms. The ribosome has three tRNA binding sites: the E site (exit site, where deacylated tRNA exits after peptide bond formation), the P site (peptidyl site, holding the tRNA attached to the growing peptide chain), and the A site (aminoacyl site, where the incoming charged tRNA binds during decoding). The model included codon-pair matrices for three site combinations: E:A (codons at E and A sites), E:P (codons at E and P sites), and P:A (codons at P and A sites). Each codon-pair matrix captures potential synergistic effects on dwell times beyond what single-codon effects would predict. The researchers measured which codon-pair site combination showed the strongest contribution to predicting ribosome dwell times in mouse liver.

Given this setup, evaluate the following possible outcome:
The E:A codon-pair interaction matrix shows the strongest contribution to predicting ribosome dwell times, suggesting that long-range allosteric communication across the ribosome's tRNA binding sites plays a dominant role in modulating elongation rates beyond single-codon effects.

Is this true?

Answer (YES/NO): NO